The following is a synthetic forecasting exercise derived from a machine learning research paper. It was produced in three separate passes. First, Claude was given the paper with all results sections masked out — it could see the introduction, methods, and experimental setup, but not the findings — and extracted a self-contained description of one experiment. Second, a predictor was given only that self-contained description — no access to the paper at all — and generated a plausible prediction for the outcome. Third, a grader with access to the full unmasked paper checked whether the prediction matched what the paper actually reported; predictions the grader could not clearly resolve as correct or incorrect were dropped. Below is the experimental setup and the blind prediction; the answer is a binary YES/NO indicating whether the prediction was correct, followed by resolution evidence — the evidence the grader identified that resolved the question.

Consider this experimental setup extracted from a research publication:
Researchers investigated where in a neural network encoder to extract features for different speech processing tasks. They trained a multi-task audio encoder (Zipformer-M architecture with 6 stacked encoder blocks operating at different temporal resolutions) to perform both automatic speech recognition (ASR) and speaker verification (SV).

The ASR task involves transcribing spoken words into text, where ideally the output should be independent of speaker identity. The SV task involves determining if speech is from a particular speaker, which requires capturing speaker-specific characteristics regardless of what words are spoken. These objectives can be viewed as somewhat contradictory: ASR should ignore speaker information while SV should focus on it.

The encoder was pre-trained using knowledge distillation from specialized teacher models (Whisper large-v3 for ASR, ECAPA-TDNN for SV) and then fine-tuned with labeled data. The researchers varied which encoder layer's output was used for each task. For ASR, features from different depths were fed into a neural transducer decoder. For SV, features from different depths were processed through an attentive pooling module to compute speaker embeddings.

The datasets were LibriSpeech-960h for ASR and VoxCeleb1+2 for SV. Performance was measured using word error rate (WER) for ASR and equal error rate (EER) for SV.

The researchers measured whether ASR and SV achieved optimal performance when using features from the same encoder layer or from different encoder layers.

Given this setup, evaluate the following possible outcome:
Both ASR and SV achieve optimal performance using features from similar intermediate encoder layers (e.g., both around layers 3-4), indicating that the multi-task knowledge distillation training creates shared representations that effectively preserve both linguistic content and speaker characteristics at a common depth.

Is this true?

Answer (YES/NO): NO